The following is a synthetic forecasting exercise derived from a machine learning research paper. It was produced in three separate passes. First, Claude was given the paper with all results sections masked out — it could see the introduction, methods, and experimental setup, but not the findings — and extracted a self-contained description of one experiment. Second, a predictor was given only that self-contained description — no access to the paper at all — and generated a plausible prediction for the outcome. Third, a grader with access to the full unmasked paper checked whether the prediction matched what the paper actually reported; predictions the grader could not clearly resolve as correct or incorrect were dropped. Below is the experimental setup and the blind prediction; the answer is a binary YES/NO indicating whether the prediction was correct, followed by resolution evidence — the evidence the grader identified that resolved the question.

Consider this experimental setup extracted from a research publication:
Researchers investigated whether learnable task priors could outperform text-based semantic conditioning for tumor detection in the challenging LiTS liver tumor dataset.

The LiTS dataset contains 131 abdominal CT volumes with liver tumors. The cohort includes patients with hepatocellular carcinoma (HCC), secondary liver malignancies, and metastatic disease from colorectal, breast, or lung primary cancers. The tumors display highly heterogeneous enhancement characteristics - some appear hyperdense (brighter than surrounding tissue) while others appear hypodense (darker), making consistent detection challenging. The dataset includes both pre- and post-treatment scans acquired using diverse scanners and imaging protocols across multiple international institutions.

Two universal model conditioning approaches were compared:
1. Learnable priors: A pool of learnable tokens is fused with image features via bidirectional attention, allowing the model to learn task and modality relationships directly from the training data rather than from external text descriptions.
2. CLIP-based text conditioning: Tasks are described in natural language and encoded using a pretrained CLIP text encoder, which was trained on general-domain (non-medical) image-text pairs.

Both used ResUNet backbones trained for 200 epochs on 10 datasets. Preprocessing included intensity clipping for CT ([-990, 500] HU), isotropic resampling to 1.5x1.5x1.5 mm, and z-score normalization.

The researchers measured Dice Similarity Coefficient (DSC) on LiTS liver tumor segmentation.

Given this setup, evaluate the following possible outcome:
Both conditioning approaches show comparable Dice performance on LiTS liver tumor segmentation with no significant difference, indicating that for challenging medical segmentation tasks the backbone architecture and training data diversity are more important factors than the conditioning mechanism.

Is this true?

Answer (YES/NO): NO